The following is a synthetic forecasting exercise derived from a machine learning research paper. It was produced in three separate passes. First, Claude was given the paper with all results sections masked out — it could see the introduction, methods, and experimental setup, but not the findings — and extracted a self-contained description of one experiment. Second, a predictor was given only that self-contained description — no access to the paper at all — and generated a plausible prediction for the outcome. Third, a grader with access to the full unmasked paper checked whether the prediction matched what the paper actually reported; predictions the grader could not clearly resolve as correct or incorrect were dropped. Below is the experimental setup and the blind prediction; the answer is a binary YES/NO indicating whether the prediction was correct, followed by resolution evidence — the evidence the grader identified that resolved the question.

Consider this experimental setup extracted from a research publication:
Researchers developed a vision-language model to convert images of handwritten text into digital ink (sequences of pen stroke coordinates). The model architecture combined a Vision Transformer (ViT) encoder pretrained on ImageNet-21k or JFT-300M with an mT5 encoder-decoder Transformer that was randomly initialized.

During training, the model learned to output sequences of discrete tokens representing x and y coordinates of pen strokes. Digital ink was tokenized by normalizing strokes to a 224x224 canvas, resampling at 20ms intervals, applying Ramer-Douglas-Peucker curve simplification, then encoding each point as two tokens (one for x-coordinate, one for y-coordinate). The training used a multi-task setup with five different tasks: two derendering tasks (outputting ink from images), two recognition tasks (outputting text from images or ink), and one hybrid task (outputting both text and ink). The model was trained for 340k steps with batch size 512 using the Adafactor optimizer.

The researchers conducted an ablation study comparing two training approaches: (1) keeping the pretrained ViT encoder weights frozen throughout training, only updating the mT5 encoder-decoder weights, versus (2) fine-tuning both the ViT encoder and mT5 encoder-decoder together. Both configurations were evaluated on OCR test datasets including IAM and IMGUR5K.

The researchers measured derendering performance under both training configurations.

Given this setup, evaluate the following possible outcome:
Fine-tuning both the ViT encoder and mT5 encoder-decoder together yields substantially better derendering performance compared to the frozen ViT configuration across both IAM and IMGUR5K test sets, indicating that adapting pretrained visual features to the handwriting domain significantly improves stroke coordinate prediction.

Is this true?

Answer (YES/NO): NO